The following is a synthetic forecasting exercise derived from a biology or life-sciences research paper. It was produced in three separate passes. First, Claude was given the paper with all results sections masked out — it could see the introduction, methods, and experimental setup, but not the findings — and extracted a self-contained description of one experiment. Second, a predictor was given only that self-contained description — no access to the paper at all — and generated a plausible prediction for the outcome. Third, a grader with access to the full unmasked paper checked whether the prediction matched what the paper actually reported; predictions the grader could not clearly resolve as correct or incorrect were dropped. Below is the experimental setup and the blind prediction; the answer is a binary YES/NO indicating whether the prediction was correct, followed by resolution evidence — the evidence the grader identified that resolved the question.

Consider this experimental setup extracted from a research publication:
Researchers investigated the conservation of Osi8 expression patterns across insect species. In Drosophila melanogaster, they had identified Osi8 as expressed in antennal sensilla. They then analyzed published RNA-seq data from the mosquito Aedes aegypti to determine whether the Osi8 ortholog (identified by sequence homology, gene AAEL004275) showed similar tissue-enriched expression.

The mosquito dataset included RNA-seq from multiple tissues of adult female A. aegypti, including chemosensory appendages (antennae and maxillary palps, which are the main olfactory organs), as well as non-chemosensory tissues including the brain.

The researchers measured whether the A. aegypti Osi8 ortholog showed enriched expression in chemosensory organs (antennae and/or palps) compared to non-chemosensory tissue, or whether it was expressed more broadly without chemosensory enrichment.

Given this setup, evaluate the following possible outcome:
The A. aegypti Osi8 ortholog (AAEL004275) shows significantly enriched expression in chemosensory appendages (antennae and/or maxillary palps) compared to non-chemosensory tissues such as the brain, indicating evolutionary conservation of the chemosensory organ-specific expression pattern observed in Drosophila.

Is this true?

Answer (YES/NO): NO